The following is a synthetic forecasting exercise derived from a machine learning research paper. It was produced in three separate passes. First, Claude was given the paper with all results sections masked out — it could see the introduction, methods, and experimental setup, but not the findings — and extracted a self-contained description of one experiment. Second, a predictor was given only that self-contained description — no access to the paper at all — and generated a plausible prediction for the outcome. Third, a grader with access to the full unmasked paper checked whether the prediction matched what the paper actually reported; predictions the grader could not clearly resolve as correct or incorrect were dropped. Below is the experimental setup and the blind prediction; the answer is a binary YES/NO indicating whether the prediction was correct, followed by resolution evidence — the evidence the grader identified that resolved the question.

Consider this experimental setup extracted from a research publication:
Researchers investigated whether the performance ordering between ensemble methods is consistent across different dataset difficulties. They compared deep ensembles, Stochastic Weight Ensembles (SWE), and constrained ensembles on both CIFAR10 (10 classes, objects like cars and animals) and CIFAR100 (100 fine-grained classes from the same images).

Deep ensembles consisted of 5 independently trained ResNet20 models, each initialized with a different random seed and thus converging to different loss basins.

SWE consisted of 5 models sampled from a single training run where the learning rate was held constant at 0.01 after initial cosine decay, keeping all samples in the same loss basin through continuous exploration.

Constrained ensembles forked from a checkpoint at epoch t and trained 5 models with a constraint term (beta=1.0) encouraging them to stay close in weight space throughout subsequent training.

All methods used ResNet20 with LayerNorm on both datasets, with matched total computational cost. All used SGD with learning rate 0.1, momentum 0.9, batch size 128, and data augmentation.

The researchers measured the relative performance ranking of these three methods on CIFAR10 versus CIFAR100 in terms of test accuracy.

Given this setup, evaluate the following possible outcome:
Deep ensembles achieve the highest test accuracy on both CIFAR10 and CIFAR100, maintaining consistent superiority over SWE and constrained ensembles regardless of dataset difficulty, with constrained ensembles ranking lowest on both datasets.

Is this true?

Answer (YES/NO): NO